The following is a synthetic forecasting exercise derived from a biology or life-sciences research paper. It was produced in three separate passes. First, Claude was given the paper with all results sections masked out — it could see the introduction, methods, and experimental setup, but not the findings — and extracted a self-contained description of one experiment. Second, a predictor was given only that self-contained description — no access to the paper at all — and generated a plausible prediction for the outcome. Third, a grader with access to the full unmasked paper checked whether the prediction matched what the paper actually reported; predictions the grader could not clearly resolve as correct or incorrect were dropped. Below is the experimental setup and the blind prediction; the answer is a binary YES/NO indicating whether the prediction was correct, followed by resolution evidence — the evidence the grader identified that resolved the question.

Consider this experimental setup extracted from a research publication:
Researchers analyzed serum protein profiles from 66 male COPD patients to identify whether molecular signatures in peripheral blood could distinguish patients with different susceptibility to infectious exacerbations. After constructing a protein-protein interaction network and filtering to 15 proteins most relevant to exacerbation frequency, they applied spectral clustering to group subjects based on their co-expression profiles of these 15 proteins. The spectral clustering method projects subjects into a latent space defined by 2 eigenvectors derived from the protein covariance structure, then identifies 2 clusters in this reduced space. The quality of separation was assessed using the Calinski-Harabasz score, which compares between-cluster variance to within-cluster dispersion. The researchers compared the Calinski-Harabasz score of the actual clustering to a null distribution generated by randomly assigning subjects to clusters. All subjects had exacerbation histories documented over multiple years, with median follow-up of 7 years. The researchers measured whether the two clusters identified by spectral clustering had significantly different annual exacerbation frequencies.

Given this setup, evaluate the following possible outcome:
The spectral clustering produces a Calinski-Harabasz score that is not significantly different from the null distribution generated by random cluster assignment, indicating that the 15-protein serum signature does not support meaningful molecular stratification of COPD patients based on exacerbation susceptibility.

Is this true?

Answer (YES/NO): NO